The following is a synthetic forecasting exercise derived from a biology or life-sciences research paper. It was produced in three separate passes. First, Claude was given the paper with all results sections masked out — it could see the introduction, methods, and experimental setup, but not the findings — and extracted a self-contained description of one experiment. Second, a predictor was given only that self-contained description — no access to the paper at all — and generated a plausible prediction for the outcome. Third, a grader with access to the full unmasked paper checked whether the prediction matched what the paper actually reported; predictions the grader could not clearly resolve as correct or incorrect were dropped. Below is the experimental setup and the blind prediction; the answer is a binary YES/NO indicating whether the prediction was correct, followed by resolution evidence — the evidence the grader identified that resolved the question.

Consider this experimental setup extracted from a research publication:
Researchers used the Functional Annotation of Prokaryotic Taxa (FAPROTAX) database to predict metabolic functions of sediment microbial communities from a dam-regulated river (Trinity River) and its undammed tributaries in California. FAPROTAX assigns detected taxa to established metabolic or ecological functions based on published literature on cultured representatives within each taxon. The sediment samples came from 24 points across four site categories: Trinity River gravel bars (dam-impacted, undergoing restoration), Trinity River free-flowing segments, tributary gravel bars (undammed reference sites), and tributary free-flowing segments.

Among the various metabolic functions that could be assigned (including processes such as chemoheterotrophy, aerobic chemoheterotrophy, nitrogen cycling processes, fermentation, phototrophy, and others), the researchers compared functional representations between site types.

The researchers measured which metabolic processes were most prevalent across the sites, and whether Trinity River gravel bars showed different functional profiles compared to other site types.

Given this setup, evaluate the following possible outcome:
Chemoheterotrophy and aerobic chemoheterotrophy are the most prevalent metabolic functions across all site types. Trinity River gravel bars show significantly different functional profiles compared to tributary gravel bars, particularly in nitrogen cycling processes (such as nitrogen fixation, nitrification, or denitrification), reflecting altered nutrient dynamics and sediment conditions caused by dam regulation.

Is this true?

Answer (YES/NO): YES